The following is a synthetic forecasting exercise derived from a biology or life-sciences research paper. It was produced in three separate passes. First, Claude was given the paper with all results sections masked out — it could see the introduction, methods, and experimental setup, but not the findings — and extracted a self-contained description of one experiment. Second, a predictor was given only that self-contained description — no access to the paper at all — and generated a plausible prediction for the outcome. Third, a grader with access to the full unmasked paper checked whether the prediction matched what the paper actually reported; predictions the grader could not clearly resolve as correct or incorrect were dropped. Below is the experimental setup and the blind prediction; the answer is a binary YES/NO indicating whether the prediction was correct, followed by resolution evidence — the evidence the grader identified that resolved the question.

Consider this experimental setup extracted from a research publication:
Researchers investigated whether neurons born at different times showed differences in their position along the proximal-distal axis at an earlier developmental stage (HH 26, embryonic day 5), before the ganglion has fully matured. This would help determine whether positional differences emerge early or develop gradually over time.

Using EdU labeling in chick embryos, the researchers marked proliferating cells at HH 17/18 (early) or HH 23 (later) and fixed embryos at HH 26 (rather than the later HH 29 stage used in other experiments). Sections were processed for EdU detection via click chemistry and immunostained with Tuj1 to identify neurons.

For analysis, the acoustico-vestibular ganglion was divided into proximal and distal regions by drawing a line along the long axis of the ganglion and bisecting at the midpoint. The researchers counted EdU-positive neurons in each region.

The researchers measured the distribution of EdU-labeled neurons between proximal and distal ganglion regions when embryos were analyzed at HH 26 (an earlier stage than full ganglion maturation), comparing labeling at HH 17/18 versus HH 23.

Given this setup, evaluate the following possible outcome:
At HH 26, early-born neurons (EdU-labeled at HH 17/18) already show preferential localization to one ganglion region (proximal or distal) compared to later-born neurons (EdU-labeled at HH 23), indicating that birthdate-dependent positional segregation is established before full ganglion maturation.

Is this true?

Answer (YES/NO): YES